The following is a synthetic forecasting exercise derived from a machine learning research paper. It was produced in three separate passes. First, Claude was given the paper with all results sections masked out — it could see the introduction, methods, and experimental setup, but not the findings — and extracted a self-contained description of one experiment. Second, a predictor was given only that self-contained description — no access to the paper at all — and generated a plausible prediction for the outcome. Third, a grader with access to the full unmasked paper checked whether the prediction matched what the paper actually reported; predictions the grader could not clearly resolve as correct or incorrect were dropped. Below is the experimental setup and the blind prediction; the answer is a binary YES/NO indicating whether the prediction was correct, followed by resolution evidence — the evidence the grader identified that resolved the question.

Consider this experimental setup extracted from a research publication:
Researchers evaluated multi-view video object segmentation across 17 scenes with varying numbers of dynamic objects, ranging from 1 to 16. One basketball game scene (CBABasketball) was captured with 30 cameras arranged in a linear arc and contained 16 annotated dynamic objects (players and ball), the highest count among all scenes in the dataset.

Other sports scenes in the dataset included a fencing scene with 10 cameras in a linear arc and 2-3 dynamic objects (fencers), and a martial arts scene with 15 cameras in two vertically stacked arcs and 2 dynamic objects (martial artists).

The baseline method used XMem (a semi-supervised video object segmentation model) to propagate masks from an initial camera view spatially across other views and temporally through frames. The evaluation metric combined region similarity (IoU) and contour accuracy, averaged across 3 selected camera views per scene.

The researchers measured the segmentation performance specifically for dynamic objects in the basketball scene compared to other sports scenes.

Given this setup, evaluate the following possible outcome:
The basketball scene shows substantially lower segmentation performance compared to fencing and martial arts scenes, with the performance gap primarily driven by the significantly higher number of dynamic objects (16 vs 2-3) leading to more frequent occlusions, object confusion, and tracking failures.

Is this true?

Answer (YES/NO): NO